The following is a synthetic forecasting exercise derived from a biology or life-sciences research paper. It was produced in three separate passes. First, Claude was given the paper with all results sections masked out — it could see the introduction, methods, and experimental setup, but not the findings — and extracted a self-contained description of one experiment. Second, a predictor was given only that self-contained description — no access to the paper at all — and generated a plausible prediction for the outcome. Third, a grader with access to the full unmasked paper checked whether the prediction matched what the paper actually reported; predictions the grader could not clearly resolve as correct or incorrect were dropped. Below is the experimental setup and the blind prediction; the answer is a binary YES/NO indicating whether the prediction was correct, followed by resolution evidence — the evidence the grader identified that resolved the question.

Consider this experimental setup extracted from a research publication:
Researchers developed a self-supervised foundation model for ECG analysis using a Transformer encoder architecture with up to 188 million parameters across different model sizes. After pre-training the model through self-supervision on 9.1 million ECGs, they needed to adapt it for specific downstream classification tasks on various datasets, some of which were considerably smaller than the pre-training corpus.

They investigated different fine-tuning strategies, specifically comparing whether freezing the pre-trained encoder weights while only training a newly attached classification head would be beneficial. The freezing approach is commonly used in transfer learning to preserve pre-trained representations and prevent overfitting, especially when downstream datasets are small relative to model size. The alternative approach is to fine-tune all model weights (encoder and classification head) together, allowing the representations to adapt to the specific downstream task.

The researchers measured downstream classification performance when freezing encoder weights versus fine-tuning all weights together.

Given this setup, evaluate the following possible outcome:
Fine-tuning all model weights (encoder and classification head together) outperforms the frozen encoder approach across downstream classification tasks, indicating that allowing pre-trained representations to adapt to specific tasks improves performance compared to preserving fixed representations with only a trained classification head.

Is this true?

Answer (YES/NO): YES